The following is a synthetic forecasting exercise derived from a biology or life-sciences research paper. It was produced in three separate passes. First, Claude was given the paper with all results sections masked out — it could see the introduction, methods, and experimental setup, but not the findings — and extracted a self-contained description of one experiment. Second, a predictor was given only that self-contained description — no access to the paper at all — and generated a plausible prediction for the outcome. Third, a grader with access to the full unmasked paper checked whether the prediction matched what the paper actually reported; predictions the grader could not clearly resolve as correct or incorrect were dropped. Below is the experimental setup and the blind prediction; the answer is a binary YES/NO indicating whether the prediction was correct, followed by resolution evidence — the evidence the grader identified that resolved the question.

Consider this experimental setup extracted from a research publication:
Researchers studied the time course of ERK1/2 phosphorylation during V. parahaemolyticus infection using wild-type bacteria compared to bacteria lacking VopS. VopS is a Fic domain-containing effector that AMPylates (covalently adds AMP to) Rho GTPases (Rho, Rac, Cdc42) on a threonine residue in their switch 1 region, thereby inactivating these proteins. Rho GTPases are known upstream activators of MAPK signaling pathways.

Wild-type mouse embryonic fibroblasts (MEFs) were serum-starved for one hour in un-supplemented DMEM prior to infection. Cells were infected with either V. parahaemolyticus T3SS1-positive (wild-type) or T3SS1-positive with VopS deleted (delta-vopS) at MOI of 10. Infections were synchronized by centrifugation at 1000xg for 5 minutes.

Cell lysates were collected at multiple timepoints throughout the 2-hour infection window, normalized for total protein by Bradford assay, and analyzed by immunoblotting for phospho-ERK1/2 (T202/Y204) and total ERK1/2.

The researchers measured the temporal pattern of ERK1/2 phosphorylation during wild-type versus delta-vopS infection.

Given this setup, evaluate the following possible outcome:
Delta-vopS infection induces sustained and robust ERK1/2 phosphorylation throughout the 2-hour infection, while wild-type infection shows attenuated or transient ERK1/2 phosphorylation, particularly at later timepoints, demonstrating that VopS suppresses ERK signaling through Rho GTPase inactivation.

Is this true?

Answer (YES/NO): YES